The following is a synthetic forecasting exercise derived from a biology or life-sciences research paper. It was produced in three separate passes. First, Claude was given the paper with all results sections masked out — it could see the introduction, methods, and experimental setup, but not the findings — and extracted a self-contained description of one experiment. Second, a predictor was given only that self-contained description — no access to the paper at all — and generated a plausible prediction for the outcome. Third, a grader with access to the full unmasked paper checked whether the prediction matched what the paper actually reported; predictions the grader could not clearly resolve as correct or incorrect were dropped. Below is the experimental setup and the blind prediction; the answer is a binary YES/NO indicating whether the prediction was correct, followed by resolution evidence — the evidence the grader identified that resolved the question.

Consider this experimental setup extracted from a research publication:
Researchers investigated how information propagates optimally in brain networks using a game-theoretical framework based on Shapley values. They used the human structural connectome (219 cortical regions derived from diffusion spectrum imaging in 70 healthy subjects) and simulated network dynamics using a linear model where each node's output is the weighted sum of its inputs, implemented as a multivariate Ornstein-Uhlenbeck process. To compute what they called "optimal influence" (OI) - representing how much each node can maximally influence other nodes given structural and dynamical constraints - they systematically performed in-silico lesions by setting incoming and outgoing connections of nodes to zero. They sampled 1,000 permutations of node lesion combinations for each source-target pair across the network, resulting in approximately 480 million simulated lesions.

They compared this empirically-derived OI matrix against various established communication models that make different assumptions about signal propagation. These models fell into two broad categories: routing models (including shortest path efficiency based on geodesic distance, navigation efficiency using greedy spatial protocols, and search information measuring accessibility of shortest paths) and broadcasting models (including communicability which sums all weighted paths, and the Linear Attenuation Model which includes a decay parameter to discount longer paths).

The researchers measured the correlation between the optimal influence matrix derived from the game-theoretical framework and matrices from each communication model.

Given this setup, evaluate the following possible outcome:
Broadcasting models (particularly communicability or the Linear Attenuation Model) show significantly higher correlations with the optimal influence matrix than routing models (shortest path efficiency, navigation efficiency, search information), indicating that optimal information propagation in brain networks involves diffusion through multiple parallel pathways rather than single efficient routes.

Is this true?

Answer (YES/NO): YES